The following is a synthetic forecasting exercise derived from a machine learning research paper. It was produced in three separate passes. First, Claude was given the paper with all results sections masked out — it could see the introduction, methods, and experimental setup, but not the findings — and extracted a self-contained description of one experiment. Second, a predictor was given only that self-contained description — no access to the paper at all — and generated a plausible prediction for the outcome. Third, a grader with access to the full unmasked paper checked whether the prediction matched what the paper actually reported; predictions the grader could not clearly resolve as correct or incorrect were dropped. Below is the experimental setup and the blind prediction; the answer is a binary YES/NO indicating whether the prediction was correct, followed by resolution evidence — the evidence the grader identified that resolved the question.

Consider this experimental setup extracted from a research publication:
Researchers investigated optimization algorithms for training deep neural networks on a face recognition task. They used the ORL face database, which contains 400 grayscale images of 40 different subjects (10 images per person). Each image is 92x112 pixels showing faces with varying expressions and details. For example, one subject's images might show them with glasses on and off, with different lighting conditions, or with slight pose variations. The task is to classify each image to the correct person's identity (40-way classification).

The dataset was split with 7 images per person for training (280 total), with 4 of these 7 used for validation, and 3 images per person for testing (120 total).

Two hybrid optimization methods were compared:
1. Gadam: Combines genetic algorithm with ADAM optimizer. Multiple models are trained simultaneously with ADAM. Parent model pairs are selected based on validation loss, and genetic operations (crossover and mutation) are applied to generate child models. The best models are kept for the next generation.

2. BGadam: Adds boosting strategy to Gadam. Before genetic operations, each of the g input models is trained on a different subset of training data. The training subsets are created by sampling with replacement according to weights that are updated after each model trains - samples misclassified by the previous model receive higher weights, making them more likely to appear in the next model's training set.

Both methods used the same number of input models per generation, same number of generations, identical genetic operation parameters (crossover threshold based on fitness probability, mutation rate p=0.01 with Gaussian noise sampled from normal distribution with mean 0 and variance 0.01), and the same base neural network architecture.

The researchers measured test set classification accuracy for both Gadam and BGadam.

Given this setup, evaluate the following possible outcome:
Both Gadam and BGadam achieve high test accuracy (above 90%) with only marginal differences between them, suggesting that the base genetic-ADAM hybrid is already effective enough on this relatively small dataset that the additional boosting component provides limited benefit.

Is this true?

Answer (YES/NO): YES